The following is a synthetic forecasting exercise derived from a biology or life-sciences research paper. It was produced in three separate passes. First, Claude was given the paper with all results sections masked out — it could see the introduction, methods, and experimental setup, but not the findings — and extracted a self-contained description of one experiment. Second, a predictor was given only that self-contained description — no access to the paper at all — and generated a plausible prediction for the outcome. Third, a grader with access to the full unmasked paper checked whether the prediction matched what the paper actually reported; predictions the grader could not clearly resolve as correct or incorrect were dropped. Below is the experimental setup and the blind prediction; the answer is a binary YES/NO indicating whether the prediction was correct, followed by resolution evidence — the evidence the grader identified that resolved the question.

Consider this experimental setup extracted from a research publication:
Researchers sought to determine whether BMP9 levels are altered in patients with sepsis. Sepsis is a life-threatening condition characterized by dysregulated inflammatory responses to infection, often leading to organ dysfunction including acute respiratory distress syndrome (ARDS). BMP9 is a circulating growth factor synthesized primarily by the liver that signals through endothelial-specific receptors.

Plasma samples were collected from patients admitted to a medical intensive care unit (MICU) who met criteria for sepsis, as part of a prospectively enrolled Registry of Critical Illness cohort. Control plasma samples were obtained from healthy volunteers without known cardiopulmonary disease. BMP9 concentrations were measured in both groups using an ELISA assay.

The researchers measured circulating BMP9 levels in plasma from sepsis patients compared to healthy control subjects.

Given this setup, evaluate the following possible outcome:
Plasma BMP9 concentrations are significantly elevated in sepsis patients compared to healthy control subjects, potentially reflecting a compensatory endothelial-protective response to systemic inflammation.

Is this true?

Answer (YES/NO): NO